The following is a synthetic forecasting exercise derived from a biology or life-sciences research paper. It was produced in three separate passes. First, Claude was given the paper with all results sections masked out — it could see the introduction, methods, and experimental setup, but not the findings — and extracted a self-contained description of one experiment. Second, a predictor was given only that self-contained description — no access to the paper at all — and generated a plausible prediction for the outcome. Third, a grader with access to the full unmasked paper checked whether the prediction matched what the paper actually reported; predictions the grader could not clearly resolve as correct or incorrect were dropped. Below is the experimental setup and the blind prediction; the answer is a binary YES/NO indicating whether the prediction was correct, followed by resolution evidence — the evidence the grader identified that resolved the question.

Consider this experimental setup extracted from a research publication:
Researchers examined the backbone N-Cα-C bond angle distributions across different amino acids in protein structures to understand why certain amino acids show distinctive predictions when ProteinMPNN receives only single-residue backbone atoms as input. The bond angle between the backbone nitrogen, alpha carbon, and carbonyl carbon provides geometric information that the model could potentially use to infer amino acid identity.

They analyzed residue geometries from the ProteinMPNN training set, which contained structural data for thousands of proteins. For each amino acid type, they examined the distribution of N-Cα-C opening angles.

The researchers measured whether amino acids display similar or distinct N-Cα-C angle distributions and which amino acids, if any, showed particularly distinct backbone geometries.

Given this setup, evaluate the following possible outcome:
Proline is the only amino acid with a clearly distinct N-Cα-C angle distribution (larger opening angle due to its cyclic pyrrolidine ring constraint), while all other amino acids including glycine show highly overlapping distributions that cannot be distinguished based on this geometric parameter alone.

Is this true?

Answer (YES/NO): NO